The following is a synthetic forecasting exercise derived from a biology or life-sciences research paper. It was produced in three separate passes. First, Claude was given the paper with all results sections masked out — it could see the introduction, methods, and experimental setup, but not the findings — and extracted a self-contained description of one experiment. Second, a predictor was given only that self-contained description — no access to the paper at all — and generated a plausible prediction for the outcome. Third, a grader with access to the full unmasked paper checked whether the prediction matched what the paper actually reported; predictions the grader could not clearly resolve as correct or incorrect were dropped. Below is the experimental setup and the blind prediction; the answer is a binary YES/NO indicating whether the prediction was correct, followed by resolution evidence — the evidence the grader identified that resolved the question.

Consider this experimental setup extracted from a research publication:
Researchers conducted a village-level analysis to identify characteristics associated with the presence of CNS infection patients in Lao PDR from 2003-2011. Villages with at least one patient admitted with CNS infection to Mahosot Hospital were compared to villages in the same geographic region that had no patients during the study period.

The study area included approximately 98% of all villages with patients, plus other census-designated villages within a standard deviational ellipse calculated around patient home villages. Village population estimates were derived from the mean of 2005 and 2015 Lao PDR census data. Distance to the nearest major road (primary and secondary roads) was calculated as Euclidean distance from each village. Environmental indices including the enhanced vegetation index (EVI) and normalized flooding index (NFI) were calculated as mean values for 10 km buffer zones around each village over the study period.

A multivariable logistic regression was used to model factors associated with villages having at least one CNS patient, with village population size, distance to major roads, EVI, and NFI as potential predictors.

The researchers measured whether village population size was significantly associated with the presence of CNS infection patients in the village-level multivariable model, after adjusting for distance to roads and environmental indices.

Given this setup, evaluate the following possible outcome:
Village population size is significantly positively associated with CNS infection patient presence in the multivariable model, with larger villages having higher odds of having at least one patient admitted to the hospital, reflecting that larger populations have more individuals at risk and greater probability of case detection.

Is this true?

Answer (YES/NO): YES